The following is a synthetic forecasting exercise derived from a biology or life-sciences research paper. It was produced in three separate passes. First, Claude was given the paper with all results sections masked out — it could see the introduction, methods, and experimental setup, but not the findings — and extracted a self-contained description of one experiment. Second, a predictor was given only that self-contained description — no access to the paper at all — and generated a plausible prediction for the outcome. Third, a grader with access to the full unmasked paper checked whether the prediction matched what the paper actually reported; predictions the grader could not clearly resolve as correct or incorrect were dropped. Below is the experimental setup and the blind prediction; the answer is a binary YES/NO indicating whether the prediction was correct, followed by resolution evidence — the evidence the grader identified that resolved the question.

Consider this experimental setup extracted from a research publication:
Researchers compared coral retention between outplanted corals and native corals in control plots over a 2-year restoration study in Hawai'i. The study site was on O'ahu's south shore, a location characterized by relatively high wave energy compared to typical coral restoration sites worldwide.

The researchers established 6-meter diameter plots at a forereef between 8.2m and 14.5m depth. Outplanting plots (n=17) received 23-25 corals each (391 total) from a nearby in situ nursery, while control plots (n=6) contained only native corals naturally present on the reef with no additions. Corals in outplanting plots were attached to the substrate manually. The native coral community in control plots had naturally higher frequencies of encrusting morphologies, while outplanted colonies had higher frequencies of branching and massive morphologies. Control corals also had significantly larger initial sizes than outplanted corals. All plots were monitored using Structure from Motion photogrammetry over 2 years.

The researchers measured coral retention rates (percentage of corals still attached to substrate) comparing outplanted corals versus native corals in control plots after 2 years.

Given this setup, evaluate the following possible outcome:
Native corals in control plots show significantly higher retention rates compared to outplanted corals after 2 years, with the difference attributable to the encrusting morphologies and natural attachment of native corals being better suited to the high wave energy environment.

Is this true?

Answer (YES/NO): YES